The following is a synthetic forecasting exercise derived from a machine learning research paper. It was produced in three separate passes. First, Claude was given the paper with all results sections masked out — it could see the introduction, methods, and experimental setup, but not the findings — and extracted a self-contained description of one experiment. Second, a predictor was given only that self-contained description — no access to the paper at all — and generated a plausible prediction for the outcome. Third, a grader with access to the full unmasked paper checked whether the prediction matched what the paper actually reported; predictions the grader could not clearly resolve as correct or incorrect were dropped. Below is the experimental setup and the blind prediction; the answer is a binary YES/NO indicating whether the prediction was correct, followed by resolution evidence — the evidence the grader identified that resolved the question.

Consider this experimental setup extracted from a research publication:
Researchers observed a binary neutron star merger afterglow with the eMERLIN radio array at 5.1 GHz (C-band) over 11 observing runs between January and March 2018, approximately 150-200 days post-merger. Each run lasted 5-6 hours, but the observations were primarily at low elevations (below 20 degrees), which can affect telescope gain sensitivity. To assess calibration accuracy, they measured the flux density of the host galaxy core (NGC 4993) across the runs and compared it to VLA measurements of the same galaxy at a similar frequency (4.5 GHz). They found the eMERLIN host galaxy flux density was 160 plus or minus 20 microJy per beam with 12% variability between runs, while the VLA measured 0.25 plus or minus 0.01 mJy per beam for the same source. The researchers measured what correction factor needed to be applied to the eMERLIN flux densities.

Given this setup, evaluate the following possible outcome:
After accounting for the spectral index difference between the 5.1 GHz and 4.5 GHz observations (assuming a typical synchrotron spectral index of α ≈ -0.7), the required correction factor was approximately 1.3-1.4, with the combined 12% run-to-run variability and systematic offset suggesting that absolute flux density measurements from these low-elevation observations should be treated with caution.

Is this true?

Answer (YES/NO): NO